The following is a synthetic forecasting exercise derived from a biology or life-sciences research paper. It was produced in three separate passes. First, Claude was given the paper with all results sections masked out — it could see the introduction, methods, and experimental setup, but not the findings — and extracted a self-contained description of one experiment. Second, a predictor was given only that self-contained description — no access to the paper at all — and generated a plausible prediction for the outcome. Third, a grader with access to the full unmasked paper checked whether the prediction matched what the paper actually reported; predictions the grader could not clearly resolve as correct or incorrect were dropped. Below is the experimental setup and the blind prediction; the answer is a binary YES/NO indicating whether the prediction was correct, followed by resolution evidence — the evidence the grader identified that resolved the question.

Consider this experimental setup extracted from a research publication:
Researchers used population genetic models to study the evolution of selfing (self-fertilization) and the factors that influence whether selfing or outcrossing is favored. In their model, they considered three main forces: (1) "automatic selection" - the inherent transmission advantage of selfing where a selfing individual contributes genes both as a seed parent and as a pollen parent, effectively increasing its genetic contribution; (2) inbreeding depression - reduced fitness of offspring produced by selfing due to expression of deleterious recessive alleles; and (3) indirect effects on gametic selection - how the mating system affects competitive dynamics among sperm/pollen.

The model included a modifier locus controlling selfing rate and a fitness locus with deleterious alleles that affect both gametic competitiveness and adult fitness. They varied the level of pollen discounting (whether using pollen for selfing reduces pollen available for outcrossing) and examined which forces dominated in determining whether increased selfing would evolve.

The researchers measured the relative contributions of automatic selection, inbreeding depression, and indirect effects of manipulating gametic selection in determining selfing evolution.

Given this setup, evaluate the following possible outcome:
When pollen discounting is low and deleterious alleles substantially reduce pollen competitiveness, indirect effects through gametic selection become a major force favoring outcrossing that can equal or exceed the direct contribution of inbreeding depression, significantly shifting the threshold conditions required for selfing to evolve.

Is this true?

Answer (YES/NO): NO